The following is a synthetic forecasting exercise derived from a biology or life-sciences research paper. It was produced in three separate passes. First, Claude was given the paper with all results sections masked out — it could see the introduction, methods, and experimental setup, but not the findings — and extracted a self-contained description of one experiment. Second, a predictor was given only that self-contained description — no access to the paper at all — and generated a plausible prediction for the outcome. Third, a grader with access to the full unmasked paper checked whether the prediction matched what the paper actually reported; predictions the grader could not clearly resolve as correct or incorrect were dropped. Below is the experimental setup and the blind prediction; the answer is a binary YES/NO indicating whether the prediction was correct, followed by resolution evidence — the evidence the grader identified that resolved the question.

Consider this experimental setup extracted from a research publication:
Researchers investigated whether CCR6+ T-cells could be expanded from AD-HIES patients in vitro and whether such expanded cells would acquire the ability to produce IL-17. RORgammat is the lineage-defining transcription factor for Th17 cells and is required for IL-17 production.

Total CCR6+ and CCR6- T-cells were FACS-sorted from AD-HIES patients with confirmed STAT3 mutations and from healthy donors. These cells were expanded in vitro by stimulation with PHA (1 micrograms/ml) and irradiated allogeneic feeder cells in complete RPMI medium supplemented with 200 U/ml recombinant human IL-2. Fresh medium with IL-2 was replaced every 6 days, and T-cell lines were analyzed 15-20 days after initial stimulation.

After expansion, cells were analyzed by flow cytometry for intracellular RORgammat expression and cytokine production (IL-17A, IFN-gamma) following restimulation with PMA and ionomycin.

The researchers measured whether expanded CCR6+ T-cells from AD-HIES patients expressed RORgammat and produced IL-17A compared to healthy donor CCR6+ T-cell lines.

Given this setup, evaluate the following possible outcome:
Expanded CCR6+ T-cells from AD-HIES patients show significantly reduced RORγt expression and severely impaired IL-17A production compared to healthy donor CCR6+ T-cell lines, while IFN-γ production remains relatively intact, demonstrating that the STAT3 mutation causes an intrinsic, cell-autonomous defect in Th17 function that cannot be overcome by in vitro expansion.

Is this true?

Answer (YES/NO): NO